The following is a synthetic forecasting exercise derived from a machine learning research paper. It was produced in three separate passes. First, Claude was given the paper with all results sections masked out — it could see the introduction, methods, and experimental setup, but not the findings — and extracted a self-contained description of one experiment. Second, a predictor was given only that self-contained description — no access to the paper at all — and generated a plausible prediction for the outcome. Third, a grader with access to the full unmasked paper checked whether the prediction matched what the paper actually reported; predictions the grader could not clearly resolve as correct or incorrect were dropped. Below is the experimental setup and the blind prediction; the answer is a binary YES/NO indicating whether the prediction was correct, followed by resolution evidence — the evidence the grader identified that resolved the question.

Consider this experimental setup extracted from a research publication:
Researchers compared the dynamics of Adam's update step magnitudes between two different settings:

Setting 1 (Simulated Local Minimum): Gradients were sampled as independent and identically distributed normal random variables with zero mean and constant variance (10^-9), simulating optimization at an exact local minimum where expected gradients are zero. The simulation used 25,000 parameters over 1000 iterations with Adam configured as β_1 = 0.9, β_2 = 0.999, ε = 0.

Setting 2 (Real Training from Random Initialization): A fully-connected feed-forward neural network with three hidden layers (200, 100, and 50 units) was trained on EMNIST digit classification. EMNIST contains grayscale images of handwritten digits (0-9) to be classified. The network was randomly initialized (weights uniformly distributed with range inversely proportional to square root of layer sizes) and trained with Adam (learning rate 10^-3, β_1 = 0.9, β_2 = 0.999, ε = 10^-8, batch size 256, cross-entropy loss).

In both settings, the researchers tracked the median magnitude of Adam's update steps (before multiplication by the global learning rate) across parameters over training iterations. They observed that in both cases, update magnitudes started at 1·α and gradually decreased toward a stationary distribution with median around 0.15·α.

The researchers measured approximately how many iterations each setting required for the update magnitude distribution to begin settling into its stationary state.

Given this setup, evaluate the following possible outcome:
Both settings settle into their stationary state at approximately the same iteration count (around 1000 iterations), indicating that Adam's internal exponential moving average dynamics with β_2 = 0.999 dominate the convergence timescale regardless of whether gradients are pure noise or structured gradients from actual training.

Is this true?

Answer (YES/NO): NO